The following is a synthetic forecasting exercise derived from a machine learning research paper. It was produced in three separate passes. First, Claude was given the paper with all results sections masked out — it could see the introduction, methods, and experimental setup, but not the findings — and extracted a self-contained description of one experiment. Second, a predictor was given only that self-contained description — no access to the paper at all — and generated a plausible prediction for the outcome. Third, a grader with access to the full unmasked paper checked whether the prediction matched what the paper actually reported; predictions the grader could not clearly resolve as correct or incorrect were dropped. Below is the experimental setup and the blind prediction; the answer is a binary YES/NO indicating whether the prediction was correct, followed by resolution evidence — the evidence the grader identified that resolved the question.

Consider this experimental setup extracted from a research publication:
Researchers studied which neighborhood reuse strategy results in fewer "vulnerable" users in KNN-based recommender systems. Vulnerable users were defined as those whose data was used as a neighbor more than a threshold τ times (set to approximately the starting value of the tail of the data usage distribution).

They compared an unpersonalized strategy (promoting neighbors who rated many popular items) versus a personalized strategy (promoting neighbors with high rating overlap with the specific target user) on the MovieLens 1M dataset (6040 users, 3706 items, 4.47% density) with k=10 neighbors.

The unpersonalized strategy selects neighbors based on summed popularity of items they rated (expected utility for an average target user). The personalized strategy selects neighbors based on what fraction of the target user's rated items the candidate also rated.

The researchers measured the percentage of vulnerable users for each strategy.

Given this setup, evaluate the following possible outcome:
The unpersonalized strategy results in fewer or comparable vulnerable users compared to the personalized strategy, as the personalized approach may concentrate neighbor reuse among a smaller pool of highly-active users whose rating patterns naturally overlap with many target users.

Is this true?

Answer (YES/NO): YES